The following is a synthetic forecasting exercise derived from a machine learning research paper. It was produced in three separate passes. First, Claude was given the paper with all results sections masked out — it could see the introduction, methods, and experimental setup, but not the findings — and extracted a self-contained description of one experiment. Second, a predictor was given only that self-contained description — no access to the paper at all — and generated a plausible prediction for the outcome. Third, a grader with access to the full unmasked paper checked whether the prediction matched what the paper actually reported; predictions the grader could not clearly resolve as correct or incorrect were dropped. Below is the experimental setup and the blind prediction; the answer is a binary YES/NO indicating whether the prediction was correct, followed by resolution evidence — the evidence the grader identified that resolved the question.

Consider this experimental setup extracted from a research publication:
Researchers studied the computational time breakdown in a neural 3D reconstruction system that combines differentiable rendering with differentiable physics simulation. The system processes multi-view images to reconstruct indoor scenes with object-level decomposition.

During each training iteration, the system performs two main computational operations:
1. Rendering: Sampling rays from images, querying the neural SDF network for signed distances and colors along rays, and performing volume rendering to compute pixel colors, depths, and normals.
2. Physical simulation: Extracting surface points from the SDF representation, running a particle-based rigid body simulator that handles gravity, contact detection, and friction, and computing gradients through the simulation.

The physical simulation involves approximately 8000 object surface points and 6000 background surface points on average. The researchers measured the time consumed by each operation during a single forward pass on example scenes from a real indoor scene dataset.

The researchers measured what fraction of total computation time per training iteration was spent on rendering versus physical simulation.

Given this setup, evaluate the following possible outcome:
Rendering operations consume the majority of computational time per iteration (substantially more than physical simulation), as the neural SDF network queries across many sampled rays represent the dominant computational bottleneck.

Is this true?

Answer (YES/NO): NO